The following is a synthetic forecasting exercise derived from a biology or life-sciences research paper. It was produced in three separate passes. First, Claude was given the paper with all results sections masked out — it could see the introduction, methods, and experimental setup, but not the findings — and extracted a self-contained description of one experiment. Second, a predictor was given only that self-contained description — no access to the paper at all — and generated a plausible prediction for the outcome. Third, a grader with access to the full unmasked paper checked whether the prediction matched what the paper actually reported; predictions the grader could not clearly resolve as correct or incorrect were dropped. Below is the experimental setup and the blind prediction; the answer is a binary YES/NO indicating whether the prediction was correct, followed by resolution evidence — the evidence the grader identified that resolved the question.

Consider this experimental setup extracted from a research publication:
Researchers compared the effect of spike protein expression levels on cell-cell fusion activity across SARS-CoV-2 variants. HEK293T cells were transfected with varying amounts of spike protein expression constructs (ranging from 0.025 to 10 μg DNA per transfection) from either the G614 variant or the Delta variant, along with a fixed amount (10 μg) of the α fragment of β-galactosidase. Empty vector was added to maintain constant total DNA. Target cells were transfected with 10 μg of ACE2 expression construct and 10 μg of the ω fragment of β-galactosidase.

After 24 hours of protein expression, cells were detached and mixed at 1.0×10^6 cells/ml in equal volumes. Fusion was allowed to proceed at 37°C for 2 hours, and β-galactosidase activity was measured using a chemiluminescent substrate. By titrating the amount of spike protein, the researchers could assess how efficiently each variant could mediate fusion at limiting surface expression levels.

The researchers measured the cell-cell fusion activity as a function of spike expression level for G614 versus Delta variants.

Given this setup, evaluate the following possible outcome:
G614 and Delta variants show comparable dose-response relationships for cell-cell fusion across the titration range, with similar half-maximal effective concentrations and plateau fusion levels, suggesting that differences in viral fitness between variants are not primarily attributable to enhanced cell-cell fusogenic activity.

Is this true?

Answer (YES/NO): NO